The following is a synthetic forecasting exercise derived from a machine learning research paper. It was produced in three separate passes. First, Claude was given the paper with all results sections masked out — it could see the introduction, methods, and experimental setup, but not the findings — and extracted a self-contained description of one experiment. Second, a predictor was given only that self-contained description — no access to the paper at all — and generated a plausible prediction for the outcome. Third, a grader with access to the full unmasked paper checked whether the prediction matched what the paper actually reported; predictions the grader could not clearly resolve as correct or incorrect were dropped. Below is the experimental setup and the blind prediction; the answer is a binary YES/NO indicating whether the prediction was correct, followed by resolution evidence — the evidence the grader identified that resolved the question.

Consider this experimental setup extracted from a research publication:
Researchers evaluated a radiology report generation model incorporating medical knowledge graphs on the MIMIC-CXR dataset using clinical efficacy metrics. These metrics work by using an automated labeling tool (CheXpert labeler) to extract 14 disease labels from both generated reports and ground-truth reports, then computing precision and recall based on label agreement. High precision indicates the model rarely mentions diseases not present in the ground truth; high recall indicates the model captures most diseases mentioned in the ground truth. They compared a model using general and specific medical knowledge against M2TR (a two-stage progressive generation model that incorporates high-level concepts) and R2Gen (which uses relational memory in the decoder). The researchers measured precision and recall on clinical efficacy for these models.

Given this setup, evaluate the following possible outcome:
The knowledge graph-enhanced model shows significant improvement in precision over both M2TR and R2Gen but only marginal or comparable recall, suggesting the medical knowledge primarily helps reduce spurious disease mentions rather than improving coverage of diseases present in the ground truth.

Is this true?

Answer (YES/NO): NO